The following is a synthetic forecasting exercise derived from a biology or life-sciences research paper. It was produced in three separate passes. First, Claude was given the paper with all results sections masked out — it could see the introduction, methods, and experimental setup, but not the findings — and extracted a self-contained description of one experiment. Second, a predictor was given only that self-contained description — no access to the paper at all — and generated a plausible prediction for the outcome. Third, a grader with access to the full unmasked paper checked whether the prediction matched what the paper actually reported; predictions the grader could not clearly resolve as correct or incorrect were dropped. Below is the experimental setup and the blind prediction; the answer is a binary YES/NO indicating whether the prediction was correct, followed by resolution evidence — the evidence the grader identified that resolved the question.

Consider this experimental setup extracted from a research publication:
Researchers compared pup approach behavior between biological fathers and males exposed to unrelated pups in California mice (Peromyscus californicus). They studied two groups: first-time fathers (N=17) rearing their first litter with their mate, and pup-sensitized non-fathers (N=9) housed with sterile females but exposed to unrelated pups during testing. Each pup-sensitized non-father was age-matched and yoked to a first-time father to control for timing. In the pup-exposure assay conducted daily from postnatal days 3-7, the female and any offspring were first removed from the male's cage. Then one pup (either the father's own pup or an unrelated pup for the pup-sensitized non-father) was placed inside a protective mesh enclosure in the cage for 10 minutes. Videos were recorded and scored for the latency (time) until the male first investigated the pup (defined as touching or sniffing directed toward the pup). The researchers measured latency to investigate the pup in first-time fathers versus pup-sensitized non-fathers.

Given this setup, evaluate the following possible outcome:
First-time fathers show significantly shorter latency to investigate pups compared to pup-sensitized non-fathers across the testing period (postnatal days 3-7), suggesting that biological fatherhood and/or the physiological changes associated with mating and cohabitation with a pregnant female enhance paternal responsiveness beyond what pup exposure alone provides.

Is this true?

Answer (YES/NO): NO